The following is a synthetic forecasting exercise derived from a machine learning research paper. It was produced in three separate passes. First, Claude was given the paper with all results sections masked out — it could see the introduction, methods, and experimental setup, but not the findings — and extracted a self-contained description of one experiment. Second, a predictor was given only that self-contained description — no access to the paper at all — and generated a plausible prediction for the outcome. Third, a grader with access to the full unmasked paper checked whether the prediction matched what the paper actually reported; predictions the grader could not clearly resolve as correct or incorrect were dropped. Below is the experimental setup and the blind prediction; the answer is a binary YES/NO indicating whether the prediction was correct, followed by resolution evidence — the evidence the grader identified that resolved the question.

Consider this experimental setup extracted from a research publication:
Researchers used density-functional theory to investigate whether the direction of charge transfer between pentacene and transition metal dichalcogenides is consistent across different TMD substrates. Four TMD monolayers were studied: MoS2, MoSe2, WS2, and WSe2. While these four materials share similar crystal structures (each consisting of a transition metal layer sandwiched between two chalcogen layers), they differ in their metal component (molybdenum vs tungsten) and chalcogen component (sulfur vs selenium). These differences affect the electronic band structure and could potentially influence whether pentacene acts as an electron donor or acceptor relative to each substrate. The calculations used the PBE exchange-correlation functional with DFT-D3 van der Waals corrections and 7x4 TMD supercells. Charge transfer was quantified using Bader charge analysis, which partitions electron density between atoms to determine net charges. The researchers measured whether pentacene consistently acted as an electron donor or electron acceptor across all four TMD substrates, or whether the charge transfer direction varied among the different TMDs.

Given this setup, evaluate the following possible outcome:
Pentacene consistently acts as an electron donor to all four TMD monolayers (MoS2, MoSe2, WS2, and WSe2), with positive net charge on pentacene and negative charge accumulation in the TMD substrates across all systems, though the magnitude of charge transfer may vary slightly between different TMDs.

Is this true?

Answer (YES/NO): NO